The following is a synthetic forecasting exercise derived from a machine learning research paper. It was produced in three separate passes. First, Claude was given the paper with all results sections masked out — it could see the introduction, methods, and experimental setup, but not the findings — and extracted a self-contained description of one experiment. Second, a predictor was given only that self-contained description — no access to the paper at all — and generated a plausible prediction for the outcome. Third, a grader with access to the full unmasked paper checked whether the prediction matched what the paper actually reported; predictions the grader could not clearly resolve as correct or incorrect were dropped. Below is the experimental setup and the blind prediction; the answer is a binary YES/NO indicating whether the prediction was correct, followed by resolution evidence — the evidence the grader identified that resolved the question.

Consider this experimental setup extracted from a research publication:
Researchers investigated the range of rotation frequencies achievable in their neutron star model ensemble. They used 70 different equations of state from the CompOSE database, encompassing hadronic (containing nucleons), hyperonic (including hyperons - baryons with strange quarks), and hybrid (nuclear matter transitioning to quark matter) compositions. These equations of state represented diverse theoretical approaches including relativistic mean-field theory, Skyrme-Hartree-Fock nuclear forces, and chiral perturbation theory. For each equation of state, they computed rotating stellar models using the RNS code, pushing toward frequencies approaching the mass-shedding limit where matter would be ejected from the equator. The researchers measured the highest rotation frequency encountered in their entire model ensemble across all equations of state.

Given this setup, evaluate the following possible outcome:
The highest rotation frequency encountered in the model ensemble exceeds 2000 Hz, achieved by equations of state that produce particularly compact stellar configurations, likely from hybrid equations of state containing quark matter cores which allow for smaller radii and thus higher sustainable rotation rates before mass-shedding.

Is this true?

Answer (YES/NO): NO